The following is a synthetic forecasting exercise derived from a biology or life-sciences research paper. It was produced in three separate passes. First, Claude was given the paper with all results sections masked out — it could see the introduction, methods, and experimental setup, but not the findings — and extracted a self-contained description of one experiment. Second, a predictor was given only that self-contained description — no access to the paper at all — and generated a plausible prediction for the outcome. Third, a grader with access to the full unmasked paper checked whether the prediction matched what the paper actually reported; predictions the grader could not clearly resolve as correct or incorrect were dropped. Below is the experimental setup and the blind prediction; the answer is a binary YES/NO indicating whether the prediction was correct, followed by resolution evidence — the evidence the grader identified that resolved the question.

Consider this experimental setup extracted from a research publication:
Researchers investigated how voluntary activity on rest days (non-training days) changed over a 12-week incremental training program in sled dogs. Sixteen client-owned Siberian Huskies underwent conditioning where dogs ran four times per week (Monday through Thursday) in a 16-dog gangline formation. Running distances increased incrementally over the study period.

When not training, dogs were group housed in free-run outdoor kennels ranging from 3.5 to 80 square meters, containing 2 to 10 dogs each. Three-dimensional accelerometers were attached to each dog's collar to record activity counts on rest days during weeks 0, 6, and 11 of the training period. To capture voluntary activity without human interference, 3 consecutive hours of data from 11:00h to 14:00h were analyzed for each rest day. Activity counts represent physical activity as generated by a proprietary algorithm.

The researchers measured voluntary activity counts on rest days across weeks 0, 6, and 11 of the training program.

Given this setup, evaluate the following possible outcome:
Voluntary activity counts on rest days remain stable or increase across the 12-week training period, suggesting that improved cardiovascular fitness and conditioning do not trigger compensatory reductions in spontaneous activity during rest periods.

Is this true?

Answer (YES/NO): NO